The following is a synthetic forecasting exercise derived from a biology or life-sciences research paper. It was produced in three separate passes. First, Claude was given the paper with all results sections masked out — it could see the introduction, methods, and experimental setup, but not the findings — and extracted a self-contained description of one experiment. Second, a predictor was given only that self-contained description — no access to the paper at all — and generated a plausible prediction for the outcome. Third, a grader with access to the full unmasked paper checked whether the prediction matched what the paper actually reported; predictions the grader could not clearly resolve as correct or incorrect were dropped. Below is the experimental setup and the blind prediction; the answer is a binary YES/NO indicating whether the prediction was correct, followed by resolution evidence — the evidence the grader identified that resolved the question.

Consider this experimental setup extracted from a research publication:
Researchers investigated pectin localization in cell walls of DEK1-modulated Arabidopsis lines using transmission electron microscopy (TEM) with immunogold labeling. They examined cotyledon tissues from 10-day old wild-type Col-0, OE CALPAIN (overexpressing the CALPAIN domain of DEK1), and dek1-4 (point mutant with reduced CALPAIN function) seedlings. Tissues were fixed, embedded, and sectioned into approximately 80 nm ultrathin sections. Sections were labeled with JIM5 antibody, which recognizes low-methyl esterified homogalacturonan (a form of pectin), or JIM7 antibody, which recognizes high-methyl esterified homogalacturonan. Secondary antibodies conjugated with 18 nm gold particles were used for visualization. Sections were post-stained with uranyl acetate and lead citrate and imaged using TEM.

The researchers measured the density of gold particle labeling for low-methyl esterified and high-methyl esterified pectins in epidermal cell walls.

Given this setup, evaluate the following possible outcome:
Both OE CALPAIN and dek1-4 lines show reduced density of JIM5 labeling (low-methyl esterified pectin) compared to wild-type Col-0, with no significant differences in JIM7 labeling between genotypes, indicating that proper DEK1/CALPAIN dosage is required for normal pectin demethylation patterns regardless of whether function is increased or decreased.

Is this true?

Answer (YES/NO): NO